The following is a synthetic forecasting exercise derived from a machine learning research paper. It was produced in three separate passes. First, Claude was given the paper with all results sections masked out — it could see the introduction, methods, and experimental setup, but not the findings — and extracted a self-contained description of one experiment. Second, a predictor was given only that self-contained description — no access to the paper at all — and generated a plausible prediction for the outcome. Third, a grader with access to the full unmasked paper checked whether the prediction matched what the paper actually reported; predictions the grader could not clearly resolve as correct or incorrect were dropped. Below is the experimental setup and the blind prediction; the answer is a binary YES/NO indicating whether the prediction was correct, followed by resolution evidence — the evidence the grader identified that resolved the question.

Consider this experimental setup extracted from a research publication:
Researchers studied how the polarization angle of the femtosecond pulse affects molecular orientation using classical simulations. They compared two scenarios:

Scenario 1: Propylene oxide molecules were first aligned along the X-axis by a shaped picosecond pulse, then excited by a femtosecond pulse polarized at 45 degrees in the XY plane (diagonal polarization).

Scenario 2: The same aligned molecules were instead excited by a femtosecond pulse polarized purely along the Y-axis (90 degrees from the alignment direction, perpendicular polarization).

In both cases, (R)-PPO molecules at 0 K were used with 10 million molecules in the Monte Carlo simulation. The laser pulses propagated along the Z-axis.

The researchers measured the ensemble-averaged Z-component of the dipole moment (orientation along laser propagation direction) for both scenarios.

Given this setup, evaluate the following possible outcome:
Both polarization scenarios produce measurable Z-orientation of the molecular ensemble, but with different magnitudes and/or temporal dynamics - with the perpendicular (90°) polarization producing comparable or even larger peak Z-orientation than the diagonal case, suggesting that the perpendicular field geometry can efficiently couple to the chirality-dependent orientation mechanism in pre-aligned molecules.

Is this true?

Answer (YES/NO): NO